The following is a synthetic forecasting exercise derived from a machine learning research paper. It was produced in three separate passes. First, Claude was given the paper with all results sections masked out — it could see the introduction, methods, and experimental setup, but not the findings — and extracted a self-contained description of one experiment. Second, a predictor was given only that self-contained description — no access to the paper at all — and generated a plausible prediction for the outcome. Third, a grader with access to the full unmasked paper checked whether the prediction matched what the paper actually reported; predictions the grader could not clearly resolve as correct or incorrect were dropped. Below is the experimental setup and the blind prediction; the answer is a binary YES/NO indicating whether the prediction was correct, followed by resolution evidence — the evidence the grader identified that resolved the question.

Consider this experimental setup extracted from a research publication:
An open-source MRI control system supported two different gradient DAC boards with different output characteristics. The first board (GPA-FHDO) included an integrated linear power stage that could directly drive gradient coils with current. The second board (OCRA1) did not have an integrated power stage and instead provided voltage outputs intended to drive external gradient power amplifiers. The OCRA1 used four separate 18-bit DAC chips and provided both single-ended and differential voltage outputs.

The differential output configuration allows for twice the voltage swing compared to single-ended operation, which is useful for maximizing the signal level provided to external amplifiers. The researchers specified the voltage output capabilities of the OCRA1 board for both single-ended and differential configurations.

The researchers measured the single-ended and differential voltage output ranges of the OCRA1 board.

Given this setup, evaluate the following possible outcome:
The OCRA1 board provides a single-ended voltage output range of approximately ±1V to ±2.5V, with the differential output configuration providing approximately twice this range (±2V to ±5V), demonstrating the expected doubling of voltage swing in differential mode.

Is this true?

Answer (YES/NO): NO